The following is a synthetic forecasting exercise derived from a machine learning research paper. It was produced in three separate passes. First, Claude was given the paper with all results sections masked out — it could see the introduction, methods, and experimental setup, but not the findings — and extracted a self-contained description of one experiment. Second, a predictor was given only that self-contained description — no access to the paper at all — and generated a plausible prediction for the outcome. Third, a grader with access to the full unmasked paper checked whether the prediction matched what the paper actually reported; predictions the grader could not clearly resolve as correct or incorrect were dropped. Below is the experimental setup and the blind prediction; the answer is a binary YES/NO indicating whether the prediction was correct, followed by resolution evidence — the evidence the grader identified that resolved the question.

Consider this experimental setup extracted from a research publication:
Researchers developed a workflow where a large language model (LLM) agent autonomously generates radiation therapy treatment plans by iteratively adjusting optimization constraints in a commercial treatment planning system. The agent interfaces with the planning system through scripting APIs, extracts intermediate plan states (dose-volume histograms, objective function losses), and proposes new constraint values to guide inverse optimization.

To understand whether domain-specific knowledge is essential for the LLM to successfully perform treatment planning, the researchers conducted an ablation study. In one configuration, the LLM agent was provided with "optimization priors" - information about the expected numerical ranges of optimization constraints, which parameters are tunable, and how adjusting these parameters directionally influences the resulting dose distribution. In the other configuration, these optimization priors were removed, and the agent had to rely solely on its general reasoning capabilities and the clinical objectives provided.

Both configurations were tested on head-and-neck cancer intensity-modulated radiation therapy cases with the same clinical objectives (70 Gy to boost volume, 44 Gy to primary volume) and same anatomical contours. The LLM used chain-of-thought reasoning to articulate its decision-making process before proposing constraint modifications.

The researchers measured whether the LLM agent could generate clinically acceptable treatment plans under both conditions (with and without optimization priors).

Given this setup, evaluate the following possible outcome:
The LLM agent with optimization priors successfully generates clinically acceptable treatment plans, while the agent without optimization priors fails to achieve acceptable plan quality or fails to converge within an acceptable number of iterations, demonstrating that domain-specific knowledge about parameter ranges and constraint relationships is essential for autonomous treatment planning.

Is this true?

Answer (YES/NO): YES